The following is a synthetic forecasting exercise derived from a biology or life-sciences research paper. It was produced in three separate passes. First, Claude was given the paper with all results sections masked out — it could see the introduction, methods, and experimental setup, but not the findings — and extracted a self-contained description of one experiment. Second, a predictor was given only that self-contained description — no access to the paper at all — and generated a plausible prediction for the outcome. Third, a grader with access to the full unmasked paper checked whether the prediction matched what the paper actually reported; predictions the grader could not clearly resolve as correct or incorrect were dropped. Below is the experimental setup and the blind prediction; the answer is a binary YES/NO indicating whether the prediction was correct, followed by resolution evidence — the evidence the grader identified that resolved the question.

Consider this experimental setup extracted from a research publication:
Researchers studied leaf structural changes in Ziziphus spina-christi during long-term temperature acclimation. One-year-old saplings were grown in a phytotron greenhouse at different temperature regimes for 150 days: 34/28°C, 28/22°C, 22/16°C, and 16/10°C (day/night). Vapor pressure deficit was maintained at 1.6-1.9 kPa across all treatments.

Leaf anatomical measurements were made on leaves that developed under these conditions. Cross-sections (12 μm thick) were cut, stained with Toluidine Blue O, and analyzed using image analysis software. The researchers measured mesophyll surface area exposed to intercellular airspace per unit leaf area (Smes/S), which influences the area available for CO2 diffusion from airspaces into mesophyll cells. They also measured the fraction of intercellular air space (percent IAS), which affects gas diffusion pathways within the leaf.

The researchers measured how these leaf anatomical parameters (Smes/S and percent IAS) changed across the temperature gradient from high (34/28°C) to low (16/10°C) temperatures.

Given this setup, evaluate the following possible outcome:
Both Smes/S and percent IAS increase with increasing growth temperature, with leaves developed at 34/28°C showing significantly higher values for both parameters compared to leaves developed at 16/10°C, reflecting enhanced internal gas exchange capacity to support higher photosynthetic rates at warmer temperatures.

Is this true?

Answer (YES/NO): NO